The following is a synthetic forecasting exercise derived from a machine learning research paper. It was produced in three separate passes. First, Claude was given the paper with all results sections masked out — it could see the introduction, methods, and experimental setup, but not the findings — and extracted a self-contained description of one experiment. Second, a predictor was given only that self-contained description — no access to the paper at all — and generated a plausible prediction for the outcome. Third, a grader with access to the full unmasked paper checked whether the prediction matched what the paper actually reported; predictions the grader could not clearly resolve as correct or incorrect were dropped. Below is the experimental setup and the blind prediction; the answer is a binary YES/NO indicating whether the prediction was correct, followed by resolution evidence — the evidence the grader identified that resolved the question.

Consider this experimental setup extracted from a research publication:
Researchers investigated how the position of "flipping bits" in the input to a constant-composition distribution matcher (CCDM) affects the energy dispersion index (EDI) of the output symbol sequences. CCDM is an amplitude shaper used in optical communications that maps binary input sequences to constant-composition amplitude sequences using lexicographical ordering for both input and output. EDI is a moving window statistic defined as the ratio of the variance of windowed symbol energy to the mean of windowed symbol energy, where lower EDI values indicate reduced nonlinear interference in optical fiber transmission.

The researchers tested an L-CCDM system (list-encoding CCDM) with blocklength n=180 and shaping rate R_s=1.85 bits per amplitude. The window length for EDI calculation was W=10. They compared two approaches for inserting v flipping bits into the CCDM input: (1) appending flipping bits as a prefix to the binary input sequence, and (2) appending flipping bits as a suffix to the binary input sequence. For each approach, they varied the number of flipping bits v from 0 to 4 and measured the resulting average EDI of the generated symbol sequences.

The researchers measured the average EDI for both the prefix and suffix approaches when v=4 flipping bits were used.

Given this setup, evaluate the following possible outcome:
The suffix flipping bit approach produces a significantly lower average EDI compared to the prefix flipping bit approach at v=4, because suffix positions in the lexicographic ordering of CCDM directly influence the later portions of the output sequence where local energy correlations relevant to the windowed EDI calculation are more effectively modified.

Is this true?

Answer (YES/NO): NO